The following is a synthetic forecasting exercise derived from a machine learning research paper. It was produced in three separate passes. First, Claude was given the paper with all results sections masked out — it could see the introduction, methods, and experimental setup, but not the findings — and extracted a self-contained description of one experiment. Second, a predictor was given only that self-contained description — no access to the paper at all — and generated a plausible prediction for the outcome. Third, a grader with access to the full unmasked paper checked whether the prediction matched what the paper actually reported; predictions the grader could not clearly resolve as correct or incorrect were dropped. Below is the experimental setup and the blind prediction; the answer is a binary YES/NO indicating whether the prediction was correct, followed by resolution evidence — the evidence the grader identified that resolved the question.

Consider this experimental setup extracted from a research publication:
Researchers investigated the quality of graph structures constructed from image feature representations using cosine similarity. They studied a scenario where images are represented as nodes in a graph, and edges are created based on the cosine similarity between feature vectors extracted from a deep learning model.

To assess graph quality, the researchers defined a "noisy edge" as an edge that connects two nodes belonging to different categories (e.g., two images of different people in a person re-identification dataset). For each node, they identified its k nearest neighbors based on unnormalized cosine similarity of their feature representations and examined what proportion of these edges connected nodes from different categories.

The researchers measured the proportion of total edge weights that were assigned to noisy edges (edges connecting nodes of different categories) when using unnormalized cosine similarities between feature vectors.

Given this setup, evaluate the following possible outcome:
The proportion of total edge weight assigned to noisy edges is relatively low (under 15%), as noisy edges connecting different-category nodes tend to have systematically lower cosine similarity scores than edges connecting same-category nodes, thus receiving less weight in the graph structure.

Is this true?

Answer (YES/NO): NO